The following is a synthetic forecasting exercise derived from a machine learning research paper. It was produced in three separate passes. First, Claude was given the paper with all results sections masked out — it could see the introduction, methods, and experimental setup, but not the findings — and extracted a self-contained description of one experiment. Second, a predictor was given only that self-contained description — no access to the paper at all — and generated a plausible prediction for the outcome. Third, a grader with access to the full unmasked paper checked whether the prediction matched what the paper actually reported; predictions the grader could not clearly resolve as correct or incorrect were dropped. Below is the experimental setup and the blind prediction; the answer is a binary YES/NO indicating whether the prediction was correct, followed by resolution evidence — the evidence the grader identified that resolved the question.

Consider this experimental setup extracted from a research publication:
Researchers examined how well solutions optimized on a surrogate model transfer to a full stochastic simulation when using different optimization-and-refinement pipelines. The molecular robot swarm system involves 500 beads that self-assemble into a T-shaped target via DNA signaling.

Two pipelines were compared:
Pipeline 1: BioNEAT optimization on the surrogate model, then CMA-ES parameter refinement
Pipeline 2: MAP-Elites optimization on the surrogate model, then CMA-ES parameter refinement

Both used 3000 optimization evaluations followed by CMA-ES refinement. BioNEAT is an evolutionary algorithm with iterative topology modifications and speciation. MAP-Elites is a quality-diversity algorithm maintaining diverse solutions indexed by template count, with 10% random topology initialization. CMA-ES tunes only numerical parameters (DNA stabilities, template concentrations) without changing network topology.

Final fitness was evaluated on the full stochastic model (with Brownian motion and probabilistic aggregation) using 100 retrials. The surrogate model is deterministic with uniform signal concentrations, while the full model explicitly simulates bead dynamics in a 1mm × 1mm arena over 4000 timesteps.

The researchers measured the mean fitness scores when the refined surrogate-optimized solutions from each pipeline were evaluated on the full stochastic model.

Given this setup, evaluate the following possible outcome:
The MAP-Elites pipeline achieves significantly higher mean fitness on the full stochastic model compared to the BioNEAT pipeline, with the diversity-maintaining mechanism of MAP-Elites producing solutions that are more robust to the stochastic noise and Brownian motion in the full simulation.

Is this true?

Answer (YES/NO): NO